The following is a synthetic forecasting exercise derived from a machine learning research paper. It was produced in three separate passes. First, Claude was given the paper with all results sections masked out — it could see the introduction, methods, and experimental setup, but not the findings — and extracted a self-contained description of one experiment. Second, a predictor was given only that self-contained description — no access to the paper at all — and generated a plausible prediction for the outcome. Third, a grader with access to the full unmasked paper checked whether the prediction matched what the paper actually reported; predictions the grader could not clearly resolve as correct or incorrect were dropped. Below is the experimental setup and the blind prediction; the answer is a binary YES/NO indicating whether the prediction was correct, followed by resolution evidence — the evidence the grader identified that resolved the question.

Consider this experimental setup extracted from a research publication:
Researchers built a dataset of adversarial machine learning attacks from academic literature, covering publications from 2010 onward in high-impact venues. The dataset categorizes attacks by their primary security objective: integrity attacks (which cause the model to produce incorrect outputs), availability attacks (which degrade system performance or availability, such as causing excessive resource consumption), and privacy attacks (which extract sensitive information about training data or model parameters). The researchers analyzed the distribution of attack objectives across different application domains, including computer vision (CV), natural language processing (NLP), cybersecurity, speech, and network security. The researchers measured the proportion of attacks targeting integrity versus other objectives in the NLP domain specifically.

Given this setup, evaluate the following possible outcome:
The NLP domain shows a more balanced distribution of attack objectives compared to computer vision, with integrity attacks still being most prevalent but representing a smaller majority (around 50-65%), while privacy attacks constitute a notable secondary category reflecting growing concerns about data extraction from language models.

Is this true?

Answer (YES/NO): NO